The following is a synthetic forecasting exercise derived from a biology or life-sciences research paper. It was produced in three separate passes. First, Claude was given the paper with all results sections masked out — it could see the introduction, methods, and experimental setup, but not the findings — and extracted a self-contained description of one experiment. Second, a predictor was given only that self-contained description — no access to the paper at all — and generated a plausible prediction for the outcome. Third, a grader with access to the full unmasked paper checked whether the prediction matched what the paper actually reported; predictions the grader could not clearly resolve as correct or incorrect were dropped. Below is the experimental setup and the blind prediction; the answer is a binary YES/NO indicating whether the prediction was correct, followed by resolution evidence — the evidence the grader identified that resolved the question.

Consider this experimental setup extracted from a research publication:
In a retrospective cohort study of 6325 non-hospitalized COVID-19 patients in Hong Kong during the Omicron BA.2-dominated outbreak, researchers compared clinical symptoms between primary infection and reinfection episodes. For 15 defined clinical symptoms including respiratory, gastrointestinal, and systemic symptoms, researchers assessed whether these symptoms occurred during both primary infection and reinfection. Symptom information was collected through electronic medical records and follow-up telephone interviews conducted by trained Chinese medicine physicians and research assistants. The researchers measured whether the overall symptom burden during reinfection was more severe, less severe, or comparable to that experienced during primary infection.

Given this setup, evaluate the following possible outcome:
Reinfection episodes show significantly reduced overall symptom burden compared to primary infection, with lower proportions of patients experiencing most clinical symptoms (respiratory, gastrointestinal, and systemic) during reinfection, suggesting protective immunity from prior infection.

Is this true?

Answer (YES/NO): YES